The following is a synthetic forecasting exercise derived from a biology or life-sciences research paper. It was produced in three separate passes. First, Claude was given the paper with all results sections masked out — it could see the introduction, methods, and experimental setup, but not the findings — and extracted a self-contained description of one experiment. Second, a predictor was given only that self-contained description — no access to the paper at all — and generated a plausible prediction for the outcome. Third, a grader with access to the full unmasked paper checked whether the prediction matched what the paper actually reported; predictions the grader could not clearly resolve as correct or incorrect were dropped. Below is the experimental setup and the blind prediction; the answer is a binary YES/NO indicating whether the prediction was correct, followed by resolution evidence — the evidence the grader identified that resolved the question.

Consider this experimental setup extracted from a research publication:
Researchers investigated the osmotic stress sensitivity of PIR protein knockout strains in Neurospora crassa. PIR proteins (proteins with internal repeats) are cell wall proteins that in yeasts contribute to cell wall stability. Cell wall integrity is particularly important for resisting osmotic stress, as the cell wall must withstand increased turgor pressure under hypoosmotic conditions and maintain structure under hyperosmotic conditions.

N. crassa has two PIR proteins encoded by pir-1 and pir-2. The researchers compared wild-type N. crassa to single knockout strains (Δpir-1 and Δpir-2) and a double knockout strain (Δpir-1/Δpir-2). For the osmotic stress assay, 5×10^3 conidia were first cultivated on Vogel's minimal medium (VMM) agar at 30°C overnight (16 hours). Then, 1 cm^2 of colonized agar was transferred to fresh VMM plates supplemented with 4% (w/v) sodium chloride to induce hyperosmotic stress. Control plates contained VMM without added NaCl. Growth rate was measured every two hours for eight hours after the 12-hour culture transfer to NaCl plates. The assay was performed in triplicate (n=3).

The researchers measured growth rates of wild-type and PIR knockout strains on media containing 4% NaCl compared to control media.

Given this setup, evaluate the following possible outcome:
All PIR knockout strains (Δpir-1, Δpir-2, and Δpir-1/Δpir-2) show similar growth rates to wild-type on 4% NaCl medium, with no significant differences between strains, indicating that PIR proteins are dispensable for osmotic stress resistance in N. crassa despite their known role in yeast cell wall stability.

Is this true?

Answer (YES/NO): NO